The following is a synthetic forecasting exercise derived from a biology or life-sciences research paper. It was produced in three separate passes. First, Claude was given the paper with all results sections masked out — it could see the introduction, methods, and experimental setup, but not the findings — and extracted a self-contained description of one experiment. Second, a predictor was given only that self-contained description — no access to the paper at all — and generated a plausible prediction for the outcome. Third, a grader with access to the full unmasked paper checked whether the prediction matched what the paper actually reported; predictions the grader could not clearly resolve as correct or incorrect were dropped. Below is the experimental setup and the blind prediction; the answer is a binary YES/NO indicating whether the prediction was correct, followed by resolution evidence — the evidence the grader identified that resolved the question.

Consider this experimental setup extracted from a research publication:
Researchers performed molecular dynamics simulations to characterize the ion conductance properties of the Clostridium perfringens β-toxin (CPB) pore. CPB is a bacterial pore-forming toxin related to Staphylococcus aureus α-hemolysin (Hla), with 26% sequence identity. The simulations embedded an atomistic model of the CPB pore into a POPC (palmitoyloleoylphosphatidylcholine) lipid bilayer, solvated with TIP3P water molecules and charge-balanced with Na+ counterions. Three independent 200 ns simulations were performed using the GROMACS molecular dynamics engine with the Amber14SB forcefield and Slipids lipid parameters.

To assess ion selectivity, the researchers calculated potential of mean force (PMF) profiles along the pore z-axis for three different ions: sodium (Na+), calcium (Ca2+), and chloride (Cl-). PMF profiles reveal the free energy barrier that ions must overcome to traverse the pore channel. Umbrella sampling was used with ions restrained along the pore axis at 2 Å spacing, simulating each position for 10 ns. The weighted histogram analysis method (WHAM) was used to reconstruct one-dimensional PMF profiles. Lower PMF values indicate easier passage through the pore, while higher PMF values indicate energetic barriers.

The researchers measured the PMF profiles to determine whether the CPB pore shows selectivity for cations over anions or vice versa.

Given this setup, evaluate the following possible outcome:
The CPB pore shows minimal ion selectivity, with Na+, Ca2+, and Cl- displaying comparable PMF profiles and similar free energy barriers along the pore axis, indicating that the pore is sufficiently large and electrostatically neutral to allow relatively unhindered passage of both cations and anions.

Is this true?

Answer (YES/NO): NO